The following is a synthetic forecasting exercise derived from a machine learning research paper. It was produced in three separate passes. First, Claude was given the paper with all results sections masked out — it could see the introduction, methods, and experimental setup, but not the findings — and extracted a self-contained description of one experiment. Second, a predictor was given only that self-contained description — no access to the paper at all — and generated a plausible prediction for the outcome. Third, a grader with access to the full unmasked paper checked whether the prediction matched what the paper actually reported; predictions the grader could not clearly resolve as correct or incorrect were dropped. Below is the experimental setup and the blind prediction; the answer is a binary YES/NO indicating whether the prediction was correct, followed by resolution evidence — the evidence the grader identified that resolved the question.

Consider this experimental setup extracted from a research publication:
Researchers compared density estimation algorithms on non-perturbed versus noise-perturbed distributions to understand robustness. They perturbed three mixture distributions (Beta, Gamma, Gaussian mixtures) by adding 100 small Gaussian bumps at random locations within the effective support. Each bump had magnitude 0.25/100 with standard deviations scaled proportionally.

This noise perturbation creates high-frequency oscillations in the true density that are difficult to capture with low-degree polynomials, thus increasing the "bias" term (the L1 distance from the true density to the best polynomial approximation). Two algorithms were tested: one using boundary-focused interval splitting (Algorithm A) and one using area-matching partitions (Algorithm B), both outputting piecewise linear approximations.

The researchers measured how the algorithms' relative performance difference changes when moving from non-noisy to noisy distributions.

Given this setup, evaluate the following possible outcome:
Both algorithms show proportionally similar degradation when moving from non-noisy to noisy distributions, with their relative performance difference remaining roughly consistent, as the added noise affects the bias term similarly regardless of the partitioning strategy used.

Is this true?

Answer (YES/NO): NO